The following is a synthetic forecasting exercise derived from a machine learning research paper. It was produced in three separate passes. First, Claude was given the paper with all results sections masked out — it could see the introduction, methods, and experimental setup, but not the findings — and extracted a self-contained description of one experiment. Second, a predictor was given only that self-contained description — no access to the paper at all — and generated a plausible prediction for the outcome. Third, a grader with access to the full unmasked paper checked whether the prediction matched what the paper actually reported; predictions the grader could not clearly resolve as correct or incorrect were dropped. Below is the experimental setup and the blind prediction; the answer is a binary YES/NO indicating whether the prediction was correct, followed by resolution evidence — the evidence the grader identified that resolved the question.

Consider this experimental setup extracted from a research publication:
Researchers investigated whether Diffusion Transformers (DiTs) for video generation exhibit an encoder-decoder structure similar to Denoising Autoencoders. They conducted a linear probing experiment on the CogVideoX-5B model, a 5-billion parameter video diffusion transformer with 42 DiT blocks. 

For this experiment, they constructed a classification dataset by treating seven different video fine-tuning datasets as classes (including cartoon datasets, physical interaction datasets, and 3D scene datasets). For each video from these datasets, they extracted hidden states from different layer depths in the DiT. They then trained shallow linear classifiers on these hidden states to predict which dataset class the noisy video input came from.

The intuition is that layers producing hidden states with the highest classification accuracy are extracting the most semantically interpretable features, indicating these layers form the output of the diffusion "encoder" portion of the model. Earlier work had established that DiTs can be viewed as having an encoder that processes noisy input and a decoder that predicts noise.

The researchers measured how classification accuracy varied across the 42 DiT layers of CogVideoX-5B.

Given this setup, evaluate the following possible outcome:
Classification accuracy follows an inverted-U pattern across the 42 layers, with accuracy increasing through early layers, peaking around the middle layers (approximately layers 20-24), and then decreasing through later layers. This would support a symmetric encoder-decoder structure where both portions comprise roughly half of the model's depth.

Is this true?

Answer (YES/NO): NO